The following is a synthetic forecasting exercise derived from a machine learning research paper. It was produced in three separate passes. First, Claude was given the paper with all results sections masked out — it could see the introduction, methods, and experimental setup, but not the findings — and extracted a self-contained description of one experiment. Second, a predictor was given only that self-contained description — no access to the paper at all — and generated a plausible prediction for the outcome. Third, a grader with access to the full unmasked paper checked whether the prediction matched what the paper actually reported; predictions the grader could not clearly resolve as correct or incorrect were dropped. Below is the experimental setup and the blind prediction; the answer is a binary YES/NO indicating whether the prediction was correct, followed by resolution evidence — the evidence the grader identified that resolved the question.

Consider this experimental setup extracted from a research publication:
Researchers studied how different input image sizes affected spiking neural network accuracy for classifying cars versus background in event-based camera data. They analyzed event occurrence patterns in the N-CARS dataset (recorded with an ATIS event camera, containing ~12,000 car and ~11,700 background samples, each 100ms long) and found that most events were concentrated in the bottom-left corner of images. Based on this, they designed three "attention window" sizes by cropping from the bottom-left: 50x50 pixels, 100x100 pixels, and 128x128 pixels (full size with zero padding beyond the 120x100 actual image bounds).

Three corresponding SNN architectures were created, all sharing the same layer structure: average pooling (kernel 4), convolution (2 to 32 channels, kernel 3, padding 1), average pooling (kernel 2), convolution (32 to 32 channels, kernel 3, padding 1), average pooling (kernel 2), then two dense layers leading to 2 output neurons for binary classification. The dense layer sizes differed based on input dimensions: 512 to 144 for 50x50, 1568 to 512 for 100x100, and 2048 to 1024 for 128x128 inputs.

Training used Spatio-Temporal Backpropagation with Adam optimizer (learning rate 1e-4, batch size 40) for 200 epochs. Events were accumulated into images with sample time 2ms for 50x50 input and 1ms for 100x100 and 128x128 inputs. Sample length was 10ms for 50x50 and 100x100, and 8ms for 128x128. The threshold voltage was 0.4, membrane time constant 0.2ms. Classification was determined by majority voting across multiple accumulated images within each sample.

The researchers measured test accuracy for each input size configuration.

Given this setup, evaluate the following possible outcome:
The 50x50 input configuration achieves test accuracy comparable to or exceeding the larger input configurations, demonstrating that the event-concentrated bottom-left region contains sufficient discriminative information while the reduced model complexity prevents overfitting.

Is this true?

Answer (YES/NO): NO